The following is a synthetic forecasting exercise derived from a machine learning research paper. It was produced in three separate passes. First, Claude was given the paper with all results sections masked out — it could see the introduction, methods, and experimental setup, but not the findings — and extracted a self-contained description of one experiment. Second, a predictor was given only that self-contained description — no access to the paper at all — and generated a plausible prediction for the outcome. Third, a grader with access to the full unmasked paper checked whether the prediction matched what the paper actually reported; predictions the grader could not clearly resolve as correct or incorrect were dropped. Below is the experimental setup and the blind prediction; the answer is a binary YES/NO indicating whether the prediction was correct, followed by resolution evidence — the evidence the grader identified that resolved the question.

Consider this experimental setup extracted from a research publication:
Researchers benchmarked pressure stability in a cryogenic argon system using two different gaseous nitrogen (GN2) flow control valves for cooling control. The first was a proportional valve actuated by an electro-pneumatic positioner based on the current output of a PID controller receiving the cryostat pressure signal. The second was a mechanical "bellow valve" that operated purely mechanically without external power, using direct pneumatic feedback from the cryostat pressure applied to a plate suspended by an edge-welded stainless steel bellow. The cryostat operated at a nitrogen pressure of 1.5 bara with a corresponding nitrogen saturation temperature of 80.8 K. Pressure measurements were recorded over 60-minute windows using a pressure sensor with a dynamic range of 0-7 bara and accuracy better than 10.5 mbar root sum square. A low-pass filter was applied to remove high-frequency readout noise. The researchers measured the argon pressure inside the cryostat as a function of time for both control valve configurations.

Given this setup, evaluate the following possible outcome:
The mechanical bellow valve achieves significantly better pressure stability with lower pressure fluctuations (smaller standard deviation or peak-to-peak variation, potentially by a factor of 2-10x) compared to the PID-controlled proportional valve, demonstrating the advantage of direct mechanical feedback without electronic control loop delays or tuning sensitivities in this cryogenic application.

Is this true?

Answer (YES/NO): YES